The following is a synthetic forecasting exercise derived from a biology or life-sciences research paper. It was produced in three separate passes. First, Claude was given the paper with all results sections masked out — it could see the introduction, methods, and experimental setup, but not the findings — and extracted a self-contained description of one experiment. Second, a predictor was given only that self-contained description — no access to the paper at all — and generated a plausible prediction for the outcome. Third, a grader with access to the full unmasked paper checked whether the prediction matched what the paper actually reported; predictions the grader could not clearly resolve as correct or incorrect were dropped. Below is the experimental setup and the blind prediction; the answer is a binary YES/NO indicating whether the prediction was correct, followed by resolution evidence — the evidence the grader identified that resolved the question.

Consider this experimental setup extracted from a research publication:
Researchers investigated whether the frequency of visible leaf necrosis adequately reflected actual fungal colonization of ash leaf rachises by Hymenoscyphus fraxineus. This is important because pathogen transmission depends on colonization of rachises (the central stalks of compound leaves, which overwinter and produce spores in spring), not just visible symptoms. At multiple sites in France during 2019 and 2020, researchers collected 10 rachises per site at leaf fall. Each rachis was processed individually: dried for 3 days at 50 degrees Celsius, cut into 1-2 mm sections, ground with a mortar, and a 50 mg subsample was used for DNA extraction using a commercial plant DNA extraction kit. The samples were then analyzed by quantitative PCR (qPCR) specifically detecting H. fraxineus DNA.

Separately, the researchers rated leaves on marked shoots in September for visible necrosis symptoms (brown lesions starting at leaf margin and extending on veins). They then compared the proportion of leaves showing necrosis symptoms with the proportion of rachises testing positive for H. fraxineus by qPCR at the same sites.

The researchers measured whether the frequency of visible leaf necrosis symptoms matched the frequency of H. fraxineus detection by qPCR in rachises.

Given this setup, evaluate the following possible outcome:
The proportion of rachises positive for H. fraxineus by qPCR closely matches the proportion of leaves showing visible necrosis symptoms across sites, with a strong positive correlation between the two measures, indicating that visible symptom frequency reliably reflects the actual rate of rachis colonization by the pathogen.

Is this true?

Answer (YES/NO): NO